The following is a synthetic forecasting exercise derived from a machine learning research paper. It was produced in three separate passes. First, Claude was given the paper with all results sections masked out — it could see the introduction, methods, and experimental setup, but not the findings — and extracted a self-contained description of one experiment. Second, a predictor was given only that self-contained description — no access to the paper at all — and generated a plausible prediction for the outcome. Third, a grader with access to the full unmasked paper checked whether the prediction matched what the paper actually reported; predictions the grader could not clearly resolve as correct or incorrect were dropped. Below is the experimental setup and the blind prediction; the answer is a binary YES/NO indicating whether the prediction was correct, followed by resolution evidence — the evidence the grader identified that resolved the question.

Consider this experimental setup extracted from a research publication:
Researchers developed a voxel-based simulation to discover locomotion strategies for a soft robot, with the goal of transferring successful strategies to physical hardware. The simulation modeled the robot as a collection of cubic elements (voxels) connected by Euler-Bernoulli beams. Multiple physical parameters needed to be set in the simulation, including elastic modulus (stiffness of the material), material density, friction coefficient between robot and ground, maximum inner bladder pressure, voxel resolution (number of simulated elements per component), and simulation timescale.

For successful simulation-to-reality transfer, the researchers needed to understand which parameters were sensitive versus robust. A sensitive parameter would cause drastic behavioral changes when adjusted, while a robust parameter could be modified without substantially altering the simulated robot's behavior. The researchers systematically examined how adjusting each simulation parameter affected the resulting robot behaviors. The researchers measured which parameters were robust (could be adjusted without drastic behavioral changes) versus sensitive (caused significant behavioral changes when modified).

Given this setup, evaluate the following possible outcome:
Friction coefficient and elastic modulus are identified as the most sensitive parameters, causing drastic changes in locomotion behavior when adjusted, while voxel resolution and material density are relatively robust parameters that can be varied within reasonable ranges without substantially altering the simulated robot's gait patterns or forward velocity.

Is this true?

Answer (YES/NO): NO